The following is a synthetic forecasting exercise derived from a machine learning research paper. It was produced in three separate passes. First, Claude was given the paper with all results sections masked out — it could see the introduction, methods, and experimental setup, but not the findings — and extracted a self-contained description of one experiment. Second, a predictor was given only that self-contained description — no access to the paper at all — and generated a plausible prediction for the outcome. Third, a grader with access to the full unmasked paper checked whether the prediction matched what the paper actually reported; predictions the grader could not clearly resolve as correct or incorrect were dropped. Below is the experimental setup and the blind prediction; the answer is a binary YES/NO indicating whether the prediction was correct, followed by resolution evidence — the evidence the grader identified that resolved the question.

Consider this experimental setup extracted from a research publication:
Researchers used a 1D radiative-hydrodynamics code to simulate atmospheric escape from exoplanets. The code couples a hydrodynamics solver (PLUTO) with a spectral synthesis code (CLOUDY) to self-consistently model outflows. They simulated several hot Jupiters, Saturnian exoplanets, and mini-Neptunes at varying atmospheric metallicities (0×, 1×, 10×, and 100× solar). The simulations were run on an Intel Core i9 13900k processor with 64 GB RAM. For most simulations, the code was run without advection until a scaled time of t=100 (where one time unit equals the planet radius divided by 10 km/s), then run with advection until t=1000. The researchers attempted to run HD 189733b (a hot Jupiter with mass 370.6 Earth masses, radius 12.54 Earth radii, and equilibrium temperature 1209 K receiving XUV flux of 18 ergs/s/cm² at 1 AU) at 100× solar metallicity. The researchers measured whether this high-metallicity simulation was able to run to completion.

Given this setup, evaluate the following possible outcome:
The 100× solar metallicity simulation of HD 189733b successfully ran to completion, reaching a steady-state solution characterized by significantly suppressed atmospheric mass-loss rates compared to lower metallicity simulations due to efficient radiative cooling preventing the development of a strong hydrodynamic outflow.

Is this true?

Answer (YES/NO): NO